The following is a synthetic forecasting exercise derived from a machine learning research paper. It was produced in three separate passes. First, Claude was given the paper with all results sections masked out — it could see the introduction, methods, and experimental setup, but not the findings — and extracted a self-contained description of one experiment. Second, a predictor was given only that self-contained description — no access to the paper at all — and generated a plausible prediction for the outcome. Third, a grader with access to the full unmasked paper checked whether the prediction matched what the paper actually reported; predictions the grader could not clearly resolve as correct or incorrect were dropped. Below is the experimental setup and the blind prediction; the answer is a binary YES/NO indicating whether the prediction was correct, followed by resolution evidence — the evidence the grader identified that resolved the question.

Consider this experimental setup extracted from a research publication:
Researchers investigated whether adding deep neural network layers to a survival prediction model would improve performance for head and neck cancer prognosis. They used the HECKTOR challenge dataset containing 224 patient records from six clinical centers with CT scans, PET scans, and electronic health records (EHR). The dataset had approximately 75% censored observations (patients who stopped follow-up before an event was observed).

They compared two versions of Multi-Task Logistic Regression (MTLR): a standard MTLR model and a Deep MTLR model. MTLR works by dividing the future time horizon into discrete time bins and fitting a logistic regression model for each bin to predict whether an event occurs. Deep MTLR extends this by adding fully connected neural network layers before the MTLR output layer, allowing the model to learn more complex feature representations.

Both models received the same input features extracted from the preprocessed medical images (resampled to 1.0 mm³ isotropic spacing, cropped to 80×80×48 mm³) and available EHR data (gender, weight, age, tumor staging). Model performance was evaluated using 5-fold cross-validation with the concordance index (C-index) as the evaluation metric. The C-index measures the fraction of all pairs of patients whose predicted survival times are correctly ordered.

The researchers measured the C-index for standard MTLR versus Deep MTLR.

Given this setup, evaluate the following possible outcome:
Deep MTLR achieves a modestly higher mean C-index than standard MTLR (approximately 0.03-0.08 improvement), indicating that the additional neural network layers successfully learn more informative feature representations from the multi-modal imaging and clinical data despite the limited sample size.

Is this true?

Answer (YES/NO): NO